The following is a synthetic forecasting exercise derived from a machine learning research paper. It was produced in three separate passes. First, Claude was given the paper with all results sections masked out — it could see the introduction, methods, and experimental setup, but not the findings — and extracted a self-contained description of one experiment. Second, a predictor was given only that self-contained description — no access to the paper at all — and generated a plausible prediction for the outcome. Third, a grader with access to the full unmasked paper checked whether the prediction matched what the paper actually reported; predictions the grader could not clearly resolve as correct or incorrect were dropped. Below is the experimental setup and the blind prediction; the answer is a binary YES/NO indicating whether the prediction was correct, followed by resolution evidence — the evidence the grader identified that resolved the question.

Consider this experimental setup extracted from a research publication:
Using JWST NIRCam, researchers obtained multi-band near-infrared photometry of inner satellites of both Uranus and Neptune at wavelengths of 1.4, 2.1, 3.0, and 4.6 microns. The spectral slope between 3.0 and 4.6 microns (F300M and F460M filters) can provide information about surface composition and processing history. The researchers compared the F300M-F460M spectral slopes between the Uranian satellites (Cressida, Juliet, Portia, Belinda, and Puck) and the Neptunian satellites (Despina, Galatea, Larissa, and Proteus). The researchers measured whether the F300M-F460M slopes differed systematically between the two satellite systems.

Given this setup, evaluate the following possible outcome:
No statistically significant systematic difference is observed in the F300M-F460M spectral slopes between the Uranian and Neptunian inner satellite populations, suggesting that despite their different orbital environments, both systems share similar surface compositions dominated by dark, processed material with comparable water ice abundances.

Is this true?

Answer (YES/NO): NO